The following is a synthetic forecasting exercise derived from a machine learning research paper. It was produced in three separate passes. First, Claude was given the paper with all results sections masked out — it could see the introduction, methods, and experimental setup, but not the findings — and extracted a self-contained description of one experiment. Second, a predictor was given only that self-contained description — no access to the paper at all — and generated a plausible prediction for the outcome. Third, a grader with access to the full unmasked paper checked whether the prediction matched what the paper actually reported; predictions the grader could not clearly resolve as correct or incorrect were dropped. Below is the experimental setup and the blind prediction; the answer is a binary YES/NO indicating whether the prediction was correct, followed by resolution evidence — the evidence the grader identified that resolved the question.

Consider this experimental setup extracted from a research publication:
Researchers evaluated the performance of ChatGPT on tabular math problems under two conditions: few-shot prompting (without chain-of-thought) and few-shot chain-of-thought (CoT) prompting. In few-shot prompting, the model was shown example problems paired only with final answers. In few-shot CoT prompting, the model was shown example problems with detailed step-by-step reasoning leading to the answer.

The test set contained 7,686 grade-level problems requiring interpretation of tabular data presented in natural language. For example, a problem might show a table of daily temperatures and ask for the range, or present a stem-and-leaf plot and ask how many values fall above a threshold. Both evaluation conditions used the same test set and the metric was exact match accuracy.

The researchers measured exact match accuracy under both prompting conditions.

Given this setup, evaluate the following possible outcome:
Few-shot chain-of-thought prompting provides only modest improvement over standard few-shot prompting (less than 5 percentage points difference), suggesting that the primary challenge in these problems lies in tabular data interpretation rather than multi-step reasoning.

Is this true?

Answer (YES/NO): NO